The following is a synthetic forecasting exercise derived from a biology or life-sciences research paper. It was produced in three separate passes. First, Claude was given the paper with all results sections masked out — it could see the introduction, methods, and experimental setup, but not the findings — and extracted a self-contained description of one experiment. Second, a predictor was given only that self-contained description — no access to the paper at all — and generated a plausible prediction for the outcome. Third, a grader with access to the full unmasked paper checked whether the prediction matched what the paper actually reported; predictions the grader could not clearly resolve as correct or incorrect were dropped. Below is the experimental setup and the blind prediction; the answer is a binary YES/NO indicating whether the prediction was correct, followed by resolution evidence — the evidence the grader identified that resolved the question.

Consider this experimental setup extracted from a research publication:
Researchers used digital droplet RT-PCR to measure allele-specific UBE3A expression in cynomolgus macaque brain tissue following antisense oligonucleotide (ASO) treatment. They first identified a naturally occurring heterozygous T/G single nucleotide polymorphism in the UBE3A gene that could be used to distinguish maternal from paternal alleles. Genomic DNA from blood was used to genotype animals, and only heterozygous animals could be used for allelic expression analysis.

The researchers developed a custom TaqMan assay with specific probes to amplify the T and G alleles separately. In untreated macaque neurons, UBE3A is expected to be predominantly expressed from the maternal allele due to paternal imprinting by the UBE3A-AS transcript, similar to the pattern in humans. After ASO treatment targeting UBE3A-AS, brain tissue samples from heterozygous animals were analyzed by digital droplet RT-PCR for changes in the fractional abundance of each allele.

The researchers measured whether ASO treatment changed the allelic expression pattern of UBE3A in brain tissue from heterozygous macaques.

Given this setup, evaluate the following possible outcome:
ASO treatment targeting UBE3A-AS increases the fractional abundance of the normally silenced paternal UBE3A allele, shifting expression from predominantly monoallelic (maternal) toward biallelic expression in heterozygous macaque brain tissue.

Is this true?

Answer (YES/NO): YES